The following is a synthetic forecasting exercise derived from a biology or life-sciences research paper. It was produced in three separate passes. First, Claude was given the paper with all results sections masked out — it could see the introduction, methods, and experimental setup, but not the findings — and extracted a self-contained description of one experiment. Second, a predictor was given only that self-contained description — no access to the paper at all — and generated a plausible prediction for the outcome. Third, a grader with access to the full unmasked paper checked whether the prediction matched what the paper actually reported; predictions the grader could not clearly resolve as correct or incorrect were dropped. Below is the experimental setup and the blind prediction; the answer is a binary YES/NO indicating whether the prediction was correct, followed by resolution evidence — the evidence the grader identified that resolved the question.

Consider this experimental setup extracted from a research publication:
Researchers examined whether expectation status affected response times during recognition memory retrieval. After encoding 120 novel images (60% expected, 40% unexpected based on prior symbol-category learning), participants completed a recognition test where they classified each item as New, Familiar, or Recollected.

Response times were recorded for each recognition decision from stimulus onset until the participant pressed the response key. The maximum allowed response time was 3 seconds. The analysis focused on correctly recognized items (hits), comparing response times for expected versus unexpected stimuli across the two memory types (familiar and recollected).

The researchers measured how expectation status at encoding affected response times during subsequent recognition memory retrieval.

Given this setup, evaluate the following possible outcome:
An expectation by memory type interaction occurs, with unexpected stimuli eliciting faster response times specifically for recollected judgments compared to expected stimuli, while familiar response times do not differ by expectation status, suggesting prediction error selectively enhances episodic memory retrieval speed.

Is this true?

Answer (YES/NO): NO